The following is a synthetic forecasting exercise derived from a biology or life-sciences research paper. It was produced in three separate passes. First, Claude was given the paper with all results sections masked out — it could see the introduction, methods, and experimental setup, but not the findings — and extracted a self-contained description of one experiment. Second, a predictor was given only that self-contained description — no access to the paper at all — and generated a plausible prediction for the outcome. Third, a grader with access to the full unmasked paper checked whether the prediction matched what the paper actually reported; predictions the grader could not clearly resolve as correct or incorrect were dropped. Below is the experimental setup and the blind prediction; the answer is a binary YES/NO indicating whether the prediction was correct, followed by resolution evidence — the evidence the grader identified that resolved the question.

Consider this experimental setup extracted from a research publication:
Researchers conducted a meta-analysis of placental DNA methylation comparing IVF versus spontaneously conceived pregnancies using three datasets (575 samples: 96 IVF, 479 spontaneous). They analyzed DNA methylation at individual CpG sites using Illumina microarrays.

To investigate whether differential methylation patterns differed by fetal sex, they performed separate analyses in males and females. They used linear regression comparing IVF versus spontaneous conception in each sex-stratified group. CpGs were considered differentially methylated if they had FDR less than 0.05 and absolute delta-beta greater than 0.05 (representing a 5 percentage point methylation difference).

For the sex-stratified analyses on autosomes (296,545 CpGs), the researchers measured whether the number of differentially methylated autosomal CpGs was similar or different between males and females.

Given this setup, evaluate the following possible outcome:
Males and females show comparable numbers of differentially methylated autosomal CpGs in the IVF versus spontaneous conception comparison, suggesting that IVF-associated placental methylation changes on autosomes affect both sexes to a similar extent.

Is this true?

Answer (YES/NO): NO